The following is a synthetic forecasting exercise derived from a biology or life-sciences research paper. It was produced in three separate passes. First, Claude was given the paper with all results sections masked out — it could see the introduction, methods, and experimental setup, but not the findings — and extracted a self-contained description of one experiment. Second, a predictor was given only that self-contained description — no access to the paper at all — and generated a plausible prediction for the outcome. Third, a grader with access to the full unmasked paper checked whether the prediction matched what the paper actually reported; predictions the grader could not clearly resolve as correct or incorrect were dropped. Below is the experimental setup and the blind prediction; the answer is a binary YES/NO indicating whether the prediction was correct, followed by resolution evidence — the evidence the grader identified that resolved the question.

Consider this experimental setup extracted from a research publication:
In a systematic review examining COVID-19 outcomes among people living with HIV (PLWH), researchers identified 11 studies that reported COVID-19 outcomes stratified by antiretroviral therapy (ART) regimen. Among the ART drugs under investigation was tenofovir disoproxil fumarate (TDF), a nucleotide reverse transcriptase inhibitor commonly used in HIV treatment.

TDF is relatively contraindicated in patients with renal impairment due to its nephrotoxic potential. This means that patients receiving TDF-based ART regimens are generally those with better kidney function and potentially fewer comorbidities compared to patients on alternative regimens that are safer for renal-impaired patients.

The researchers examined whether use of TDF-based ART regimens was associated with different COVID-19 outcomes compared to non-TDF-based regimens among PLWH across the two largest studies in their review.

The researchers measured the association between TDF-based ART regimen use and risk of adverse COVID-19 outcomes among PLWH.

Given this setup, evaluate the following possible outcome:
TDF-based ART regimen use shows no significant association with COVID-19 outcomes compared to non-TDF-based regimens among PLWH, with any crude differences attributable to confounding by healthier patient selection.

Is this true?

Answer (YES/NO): NO